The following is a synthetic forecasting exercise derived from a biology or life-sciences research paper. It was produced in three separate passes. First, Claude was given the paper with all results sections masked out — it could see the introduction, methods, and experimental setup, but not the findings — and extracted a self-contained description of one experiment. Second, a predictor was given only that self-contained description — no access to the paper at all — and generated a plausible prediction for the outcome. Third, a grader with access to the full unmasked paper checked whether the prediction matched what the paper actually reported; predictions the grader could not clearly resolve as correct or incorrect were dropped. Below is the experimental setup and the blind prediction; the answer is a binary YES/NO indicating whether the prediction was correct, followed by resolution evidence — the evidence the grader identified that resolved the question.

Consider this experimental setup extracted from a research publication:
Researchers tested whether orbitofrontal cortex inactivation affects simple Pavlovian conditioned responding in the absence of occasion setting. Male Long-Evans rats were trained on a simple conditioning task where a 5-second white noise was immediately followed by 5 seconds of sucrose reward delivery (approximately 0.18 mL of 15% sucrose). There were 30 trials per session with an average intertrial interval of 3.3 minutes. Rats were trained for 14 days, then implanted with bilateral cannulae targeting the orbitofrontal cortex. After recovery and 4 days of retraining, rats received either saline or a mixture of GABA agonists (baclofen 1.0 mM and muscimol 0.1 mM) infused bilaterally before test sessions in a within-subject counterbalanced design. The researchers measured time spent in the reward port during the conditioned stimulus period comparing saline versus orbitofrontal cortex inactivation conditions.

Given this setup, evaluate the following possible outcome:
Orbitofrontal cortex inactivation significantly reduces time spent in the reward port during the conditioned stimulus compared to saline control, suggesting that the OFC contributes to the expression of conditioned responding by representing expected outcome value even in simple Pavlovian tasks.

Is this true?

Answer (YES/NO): NO